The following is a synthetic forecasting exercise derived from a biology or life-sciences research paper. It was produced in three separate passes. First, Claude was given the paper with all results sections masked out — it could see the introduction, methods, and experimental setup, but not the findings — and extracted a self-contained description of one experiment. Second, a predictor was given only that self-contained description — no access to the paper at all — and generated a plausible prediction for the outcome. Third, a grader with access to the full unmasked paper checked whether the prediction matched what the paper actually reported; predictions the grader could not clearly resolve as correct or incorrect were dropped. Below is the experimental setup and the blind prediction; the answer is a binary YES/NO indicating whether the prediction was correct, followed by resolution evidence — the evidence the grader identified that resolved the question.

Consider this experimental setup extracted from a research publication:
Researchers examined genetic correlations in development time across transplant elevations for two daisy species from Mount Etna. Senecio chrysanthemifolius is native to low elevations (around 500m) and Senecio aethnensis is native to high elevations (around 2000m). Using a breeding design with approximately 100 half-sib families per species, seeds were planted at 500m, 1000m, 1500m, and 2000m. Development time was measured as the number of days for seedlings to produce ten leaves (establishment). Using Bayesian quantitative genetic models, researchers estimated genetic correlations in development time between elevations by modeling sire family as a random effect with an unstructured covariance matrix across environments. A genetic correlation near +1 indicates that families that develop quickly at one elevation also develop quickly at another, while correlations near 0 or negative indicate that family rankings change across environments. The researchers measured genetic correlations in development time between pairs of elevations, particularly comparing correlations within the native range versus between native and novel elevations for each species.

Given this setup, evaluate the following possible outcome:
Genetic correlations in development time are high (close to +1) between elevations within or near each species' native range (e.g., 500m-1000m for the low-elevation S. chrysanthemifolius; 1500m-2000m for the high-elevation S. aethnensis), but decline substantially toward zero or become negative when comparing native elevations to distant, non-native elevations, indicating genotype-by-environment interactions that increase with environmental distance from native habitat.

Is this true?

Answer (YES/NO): NO